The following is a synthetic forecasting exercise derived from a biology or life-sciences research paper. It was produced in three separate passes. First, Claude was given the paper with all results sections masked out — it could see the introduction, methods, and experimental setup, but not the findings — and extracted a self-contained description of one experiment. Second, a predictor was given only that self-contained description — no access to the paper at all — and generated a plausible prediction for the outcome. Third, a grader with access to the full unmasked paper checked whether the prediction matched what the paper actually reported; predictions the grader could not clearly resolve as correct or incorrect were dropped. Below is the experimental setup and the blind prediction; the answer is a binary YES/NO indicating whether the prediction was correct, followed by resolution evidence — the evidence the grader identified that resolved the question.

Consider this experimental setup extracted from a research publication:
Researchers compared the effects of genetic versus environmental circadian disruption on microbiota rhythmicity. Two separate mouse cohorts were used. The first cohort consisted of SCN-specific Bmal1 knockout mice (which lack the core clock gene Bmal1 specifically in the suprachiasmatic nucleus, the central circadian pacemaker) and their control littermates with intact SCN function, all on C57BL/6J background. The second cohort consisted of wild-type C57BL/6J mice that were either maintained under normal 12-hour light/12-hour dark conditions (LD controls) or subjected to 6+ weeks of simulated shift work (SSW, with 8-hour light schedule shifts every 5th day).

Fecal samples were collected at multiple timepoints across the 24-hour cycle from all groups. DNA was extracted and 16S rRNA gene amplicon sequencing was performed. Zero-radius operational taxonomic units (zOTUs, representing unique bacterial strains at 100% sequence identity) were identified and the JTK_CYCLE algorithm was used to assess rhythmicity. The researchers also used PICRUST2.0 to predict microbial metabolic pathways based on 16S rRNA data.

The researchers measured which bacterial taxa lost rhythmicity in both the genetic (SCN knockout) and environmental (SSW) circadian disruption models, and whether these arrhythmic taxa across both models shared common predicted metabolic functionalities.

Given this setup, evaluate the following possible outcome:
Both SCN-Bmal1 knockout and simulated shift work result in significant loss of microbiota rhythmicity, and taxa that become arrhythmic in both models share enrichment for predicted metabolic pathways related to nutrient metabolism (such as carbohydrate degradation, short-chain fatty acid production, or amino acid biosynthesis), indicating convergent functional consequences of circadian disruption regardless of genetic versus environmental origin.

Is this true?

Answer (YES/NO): YES